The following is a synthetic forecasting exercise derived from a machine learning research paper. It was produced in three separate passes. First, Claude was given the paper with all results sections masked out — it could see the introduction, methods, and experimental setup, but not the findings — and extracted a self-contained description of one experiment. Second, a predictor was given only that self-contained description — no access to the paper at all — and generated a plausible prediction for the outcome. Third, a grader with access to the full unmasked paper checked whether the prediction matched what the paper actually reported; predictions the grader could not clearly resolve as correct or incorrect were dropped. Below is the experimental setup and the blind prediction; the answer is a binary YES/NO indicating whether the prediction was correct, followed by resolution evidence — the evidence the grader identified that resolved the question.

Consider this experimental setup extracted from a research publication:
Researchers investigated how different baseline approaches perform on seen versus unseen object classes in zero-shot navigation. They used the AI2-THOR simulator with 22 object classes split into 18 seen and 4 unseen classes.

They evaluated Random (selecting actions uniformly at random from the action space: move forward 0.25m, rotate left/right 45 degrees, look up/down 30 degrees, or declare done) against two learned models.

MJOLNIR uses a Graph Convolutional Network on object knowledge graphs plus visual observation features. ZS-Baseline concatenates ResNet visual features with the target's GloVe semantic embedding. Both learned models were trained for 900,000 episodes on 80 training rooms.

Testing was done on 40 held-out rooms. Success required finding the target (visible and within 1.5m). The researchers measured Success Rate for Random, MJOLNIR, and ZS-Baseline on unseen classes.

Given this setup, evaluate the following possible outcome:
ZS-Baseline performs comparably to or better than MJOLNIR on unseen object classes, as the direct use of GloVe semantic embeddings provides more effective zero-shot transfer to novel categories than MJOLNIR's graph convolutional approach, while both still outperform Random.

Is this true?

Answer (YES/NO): NO